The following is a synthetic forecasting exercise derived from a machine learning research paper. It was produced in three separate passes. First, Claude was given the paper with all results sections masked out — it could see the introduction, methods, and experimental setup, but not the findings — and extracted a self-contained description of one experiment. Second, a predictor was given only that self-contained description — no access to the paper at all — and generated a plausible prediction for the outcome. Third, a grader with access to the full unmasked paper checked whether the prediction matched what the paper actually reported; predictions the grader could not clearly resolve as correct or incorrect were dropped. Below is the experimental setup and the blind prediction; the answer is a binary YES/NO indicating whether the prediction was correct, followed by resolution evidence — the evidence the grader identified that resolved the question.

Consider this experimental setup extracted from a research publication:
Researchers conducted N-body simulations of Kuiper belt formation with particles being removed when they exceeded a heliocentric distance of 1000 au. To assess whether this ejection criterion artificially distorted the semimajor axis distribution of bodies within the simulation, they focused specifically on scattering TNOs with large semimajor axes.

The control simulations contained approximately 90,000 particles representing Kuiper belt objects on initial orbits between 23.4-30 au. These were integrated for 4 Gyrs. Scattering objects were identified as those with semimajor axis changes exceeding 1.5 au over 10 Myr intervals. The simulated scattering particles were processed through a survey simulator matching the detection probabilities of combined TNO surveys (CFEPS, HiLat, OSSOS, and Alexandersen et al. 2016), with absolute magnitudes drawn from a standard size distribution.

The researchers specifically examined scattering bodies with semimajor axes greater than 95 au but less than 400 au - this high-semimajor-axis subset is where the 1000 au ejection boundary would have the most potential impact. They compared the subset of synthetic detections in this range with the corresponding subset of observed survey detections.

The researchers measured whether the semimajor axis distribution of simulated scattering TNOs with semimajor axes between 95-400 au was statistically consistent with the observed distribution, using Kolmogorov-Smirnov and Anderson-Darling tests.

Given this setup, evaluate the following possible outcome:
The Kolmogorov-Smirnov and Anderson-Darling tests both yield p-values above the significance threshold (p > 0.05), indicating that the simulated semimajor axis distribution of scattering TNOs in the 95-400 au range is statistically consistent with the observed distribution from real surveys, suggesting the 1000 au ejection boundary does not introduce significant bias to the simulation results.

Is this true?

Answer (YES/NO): YES